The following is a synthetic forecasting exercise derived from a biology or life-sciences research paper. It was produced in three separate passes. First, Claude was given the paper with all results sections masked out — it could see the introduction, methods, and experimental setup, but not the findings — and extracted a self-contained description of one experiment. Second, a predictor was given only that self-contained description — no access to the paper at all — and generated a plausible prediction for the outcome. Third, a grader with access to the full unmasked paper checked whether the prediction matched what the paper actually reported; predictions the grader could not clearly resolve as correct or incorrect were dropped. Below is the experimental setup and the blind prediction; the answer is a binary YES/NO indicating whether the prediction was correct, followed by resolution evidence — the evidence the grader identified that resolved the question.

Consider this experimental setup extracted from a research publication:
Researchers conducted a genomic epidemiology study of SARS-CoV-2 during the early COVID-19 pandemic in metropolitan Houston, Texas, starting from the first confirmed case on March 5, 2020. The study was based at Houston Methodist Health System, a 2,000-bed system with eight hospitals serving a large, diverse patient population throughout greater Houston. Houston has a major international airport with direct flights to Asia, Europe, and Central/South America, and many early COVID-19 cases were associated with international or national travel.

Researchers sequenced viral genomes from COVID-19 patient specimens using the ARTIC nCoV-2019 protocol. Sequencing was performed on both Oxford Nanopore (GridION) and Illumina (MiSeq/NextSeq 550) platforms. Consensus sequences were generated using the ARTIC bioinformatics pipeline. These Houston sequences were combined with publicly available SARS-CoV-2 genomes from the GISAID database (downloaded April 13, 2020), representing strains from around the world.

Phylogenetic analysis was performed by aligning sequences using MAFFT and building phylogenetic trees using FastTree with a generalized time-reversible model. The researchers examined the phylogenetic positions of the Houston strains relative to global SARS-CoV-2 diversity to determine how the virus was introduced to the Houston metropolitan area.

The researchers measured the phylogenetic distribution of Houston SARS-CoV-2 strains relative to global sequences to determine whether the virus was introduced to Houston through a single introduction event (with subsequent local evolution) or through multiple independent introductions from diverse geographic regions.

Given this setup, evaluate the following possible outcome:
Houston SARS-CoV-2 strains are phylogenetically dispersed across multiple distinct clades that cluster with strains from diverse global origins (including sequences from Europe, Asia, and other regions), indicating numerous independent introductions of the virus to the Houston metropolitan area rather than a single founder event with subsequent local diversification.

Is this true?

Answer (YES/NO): YES